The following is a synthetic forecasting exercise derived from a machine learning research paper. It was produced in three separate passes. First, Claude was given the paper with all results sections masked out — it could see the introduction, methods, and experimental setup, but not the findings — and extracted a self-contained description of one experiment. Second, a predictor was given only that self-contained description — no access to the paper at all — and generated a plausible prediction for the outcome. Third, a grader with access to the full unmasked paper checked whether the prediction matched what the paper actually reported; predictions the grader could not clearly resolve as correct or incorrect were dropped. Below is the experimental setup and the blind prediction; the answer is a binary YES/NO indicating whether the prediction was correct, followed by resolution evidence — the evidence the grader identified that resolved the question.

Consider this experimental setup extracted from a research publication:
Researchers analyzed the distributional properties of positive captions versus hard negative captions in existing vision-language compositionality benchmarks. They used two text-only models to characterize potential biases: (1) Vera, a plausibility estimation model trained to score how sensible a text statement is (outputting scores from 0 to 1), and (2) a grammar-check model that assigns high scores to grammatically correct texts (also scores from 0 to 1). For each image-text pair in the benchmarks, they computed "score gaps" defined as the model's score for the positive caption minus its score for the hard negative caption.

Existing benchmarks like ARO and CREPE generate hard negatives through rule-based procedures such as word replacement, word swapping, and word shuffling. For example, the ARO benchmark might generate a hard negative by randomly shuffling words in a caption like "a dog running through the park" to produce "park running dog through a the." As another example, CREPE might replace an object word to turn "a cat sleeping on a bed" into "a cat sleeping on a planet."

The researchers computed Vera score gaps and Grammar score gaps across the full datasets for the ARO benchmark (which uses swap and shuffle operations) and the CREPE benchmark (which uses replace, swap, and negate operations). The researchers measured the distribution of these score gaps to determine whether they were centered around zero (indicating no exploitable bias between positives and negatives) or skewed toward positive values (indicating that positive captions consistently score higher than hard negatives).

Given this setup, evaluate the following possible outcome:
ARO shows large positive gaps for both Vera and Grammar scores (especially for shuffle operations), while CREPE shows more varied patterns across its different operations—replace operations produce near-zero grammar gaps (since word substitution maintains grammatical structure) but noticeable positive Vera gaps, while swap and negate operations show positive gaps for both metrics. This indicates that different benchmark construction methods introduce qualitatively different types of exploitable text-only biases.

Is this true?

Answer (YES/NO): NO